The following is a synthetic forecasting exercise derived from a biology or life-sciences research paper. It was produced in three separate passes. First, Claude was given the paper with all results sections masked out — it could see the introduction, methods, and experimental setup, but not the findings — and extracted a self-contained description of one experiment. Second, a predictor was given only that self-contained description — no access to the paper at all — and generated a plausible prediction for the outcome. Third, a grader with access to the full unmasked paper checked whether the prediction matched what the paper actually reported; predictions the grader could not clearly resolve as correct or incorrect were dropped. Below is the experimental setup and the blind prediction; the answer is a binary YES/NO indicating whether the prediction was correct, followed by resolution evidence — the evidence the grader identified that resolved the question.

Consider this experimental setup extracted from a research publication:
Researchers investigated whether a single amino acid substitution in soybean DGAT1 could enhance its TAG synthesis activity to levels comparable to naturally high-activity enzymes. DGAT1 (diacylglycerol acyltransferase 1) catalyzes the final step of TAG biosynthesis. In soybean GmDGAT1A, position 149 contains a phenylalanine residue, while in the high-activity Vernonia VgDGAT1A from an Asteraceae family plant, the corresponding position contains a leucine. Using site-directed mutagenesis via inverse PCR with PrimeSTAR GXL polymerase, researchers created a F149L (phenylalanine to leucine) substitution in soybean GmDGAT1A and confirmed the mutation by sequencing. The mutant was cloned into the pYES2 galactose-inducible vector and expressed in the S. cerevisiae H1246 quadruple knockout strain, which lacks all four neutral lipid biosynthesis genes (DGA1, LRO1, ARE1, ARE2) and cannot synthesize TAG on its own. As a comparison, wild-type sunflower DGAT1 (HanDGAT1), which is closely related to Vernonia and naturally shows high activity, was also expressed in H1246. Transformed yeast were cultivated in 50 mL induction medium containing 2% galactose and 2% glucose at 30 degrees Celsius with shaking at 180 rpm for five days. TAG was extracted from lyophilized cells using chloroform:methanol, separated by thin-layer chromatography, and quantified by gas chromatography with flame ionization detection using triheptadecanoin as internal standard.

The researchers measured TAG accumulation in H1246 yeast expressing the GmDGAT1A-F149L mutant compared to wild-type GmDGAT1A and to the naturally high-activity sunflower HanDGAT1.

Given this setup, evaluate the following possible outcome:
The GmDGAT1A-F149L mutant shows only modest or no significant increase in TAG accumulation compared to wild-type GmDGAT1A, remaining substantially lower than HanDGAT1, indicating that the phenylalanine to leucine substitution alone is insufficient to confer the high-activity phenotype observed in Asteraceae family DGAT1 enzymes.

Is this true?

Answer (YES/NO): NO